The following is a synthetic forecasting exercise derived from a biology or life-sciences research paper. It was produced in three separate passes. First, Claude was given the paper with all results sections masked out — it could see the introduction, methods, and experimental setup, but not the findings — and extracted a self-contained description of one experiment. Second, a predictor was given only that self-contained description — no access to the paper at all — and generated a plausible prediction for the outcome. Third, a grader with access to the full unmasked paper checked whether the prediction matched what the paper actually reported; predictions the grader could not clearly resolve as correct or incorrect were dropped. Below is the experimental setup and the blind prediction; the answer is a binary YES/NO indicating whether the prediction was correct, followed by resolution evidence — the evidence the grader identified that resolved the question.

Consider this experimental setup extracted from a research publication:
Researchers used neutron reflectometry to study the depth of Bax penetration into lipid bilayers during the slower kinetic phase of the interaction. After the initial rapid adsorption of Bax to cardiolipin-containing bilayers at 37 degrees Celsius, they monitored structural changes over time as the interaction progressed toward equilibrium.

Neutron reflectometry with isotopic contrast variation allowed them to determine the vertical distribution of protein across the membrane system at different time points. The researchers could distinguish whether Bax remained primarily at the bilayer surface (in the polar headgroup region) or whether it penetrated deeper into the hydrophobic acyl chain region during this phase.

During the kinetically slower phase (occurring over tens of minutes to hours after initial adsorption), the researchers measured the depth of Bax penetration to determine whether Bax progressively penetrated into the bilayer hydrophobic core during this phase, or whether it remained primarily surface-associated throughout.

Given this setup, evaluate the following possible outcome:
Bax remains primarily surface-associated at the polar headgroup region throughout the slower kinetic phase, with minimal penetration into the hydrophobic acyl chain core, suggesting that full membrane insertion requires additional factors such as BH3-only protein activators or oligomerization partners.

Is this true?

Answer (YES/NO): NO